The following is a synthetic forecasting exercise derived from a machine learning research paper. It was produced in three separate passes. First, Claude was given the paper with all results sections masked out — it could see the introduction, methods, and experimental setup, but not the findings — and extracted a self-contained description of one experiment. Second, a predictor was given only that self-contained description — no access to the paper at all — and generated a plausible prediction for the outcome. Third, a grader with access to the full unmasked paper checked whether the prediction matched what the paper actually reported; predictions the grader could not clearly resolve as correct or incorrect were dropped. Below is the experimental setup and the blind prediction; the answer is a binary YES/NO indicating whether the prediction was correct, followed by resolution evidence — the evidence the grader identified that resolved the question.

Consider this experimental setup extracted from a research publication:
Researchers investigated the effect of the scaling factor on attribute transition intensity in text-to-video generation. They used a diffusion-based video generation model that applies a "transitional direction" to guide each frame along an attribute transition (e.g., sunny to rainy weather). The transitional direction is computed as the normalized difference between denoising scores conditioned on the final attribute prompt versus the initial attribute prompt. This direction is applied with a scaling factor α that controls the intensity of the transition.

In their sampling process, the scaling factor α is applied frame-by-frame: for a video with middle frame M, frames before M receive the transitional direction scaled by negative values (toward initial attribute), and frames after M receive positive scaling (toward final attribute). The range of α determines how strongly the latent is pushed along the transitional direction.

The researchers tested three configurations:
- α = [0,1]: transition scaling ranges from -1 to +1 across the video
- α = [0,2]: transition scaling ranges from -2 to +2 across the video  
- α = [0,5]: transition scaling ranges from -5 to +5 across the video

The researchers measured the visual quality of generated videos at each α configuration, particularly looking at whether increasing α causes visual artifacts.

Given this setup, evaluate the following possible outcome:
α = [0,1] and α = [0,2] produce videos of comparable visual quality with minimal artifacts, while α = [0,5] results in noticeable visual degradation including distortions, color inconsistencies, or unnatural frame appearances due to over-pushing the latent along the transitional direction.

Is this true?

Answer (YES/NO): YES